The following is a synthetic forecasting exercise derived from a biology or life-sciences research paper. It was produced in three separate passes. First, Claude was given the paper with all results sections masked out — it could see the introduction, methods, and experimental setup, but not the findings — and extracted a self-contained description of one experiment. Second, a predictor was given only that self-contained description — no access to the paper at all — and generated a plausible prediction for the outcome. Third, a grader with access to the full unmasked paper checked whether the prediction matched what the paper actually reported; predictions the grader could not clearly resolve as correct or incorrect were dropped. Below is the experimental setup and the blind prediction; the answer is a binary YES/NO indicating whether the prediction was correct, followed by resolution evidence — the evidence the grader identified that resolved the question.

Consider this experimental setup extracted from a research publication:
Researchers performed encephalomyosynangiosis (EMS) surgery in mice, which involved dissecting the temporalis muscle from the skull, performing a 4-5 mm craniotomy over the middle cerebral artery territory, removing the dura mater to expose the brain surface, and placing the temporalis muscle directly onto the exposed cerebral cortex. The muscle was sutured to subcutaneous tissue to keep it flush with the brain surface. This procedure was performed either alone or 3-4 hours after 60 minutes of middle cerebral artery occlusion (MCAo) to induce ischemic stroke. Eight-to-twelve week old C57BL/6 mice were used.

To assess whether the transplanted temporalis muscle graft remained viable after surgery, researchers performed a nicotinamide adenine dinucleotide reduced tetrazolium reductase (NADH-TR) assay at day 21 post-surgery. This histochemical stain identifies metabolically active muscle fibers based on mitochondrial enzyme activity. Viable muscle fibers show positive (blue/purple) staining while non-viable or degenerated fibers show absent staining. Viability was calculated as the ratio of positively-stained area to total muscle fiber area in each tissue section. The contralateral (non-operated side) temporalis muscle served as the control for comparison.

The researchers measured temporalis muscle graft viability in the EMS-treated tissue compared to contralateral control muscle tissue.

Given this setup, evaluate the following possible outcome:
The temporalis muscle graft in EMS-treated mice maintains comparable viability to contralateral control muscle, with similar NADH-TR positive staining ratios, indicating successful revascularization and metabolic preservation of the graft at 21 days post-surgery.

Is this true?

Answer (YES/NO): YES